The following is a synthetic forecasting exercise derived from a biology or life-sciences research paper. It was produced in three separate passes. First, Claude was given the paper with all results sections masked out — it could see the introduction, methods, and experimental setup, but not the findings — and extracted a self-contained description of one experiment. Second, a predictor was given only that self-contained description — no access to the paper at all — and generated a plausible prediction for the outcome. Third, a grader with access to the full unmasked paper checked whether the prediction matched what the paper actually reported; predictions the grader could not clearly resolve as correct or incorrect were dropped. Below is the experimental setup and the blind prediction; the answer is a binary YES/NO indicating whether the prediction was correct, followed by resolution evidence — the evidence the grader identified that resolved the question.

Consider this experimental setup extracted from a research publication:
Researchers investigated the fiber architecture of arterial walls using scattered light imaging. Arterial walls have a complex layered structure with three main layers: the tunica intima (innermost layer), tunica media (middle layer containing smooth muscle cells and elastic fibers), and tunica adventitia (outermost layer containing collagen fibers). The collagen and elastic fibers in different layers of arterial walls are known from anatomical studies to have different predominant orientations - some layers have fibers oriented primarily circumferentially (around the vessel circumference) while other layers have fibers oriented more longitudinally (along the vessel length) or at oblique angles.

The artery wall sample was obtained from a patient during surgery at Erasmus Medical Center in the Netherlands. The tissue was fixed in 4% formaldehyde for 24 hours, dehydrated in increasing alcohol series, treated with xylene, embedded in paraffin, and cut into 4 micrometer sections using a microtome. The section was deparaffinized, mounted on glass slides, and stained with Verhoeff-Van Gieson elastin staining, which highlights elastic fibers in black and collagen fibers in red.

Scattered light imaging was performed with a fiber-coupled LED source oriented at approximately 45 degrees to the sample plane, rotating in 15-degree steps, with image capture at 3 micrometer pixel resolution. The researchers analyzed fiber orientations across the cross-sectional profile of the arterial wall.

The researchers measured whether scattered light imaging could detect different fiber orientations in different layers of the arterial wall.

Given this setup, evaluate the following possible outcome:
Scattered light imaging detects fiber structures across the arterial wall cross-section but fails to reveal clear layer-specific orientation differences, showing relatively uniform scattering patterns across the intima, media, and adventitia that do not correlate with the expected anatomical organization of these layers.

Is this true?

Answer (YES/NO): NO